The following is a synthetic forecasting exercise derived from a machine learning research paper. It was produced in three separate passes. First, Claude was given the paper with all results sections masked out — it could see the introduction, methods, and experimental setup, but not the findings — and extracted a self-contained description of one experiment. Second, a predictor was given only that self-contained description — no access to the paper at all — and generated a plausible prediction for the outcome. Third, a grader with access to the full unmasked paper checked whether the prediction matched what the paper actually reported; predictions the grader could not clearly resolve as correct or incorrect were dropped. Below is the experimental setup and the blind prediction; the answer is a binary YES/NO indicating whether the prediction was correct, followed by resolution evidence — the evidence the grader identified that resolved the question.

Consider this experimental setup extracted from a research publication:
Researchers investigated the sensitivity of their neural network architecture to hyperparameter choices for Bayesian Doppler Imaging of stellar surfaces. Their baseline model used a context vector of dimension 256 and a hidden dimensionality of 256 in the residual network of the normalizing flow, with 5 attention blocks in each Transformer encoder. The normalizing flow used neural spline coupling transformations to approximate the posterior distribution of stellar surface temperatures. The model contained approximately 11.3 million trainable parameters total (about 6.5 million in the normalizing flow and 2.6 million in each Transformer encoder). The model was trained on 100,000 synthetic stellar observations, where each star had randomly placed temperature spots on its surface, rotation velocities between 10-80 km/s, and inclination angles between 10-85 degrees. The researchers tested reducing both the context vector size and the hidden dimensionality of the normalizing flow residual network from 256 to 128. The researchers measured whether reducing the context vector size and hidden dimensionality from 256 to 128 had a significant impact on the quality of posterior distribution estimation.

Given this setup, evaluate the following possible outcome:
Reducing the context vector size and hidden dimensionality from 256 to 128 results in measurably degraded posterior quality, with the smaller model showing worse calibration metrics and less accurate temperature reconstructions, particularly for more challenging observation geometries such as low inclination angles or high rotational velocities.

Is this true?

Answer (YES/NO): NO